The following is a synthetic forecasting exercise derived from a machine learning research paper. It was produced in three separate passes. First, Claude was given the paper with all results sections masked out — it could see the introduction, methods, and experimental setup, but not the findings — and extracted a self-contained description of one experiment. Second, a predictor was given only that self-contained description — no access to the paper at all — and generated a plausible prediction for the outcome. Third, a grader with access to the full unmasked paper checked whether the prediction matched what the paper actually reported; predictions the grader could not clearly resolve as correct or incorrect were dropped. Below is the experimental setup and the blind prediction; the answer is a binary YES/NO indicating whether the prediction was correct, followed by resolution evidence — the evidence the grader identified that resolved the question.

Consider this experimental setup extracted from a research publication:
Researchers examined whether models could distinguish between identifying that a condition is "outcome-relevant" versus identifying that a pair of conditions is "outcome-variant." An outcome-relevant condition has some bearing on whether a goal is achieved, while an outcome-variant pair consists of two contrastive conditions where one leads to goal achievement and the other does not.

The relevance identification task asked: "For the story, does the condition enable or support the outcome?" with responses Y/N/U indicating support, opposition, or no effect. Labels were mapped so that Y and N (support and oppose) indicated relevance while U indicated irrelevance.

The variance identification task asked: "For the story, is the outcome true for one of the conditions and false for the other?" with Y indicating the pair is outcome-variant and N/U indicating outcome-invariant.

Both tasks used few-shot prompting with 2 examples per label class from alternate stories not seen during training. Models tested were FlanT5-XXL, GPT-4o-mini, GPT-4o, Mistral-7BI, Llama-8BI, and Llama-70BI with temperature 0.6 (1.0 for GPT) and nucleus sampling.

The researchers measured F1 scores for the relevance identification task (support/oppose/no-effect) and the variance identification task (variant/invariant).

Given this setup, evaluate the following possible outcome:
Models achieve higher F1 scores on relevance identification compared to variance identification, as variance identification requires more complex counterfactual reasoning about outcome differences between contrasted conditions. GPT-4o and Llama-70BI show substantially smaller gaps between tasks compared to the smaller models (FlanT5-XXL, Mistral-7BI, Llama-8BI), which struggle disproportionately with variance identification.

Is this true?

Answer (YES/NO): NO